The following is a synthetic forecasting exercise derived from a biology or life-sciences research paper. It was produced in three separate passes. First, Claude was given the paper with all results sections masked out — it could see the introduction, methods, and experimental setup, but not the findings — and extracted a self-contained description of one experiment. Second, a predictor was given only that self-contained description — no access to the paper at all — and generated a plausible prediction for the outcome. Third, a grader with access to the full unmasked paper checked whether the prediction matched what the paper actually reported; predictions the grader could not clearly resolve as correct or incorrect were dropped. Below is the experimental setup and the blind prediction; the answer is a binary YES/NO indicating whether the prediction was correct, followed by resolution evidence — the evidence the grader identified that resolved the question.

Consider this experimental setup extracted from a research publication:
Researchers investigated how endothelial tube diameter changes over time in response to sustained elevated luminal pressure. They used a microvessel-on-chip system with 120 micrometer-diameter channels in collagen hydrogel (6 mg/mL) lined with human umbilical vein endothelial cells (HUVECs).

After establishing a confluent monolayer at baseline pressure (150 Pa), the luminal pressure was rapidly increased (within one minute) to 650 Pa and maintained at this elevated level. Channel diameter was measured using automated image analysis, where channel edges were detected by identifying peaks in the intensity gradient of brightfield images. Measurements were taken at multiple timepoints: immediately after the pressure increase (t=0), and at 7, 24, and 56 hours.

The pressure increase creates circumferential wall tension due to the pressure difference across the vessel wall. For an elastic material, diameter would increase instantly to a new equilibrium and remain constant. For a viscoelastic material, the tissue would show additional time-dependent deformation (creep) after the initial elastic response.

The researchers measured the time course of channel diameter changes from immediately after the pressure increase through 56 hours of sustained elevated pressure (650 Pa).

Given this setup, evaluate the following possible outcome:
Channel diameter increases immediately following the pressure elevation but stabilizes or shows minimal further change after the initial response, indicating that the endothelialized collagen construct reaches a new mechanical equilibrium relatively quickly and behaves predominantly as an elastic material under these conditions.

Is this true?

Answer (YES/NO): NO